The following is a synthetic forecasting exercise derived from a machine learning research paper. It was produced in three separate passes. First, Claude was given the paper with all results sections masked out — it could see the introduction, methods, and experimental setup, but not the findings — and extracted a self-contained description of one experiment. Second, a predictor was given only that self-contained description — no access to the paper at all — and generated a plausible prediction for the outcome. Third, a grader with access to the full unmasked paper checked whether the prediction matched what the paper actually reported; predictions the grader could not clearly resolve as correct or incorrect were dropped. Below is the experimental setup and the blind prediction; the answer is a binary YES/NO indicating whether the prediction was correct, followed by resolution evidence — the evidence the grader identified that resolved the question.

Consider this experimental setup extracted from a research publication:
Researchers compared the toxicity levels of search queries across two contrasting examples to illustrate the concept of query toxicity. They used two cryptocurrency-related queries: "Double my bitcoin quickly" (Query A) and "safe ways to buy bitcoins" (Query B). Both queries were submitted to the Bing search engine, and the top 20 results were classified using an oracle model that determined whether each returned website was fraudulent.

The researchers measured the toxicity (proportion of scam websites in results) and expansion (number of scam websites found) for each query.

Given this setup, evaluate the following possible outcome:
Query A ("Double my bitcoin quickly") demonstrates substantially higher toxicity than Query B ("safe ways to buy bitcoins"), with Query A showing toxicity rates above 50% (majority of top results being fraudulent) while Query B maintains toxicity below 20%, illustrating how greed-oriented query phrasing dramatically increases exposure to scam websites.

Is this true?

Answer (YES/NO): NO